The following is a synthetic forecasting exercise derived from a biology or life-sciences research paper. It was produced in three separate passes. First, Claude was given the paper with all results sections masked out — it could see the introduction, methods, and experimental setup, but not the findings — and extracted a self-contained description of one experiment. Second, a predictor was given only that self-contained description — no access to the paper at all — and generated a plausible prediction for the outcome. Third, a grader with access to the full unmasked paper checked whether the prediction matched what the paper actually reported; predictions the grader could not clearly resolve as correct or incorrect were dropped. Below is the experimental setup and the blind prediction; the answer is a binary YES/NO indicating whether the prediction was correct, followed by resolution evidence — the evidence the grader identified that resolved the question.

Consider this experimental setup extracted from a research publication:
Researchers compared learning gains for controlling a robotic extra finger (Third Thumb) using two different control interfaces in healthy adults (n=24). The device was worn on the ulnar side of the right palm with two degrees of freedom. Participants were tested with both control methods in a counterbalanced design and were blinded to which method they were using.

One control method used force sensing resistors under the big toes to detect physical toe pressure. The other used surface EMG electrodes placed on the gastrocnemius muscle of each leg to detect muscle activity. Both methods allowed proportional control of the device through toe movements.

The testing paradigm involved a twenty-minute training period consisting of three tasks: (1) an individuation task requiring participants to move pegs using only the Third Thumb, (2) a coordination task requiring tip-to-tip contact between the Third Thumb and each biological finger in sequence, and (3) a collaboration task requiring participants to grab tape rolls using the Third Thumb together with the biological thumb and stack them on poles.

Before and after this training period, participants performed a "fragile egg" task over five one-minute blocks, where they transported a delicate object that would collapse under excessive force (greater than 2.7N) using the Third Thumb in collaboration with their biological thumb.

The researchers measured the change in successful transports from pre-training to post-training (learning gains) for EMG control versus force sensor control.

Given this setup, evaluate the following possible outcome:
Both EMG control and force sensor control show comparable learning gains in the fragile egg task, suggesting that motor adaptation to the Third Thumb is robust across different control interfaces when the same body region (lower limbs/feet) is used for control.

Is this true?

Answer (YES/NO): YES